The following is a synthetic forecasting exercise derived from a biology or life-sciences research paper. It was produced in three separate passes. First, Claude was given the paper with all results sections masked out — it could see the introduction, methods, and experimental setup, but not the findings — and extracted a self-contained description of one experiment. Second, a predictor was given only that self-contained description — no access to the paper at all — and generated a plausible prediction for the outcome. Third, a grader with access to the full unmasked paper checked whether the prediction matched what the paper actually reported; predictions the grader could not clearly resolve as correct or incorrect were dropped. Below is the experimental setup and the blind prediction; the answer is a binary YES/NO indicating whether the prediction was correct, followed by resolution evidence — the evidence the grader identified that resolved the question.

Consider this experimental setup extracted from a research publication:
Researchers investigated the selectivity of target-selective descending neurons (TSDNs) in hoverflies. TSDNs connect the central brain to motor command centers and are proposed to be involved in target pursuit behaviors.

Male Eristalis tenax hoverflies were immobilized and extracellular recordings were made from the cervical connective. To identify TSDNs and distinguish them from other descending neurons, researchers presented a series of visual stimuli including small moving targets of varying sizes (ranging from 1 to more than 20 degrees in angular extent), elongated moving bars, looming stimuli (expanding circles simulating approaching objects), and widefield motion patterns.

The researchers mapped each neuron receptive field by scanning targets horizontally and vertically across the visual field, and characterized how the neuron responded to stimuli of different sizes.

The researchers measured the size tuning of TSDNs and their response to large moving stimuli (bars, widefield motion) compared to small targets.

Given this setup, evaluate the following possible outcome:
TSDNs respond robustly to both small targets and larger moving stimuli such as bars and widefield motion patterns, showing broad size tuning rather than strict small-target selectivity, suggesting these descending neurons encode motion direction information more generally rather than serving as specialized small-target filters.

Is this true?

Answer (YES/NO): NO